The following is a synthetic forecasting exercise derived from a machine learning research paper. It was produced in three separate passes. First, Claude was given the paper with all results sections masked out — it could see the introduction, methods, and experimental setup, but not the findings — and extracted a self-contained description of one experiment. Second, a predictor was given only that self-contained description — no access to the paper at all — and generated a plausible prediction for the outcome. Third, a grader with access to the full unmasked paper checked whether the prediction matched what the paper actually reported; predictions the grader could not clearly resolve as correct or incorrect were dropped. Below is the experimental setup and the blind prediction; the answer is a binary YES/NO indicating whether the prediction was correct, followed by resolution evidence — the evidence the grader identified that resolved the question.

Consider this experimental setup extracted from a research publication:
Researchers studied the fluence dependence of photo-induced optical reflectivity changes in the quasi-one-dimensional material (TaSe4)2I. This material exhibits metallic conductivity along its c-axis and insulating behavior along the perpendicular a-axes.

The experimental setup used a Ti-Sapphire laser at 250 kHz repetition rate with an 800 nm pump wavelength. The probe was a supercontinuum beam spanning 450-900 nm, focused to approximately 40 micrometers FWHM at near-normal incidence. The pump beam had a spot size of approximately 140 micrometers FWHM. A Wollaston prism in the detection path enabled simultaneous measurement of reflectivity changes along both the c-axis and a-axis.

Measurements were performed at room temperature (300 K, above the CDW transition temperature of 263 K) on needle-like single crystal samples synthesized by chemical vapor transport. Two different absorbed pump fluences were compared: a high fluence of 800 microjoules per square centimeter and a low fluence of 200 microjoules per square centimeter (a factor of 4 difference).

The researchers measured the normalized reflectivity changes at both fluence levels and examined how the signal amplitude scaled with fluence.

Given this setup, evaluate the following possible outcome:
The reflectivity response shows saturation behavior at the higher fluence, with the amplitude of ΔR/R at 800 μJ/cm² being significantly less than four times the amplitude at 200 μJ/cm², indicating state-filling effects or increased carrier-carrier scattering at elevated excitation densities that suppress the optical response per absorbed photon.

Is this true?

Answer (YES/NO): YES